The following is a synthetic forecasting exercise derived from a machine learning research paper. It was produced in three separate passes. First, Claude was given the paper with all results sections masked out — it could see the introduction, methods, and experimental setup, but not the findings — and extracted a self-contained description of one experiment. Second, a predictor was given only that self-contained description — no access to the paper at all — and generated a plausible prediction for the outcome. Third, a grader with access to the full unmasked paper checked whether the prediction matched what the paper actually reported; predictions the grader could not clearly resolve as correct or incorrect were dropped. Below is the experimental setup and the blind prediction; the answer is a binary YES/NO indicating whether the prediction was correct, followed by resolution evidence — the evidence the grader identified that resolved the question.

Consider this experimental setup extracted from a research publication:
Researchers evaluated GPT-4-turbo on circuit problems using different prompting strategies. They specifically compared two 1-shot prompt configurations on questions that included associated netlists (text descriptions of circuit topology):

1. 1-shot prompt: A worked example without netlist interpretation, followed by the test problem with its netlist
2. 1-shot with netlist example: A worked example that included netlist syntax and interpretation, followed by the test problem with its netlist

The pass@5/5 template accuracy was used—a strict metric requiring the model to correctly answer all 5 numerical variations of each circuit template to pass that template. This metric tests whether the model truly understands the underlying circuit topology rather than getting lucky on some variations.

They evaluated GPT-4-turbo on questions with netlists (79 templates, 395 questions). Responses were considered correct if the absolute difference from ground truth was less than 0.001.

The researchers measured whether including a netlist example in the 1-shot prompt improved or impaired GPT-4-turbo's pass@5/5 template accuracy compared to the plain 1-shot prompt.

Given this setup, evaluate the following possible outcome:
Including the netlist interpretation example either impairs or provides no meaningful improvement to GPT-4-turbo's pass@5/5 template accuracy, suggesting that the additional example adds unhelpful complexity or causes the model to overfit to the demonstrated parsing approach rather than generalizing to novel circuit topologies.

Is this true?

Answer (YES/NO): NO